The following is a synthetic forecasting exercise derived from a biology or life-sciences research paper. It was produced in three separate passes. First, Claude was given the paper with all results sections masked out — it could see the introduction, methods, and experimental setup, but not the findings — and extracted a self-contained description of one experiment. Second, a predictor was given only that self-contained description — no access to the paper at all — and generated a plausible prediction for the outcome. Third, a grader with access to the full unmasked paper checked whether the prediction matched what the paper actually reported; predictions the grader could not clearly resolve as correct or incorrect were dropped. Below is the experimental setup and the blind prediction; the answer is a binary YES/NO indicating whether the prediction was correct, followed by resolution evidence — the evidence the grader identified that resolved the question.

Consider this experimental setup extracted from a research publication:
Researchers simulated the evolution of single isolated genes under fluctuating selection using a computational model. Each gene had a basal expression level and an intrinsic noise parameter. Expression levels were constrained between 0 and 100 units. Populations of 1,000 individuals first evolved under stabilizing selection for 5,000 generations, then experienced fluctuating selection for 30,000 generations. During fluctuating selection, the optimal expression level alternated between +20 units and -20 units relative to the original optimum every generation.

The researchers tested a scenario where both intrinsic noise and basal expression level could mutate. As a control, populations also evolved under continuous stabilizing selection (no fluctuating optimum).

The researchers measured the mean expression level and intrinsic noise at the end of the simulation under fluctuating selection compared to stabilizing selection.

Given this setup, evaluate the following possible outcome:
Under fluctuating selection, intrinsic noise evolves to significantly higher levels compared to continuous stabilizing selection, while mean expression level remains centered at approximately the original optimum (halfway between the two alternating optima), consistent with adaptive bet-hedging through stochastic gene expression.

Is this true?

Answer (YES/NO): YES